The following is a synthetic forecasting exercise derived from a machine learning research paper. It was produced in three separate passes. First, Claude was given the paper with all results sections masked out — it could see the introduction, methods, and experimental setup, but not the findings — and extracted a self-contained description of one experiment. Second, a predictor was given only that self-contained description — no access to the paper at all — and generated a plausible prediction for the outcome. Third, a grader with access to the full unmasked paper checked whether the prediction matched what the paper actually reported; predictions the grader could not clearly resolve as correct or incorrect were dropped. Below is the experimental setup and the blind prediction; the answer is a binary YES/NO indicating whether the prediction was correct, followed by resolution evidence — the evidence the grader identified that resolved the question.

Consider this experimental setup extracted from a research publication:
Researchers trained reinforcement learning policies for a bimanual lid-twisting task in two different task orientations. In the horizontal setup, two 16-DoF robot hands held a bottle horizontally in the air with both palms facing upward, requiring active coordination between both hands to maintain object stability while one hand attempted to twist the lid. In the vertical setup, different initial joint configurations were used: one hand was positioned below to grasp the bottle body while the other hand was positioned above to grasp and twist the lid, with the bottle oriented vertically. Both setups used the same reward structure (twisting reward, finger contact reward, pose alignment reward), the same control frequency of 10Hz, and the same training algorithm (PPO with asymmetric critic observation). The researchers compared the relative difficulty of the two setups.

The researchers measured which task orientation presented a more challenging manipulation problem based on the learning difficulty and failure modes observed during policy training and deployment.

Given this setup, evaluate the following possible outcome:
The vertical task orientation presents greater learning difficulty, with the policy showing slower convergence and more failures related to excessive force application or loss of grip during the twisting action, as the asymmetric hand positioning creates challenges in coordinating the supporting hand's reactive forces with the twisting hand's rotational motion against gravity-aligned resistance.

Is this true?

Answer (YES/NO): NO